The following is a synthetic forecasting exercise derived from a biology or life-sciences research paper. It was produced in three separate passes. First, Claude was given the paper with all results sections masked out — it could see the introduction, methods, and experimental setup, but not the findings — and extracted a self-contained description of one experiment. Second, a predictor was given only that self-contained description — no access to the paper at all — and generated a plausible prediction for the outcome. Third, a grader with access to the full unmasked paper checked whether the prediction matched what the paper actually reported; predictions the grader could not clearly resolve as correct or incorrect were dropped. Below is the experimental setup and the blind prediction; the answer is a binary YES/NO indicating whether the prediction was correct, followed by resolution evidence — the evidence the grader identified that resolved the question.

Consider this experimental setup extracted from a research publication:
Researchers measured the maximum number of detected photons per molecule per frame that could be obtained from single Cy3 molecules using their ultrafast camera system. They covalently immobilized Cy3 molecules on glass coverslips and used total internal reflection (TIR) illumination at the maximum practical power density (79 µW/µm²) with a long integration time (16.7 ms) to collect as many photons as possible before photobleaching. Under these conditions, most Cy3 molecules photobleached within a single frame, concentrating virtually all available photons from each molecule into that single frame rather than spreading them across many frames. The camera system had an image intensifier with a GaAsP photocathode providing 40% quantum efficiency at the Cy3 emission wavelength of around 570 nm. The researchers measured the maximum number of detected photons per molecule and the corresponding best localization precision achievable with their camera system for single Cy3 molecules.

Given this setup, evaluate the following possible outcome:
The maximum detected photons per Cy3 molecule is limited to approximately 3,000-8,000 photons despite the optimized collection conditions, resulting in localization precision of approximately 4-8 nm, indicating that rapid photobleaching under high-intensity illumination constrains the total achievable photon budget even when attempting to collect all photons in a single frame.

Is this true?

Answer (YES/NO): NO